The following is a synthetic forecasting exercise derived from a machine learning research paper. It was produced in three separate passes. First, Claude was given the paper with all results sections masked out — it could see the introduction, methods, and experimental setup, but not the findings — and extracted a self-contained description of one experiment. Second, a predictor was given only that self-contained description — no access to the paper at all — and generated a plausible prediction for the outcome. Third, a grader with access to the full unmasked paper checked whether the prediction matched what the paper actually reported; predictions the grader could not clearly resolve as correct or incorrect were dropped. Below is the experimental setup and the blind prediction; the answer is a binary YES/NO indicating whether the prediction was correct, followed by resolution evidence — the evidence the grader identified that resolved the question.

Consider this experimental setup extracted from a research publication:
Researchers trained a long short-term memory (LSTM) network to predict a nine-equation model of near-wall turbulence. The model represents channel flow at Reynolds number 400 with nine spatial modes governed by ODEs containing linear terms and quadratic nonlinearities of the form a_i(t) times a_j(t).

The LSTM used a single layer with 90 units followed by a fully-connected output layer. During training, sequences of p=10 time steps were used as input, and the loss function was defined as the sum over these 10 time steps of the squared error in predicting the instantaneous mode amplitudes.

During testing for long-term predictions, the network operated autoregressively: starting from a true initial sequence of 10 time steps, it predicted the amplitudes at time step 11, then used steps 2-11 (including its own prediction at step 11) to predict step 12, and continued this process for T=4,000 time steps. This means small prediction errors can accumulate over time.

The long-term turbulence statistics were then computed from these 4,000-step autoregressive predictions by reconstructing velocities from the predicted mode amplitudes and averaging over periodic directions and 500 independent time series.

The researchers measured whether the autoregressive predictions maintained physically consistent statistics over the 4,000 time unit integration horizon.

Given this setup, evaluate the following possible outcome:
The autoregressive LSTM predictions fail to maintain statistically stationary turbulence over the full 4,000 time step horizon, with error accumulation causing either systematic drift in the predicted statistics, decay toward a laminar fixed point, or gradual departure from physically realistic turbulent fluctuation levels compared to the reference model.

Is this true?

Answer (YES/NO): NO